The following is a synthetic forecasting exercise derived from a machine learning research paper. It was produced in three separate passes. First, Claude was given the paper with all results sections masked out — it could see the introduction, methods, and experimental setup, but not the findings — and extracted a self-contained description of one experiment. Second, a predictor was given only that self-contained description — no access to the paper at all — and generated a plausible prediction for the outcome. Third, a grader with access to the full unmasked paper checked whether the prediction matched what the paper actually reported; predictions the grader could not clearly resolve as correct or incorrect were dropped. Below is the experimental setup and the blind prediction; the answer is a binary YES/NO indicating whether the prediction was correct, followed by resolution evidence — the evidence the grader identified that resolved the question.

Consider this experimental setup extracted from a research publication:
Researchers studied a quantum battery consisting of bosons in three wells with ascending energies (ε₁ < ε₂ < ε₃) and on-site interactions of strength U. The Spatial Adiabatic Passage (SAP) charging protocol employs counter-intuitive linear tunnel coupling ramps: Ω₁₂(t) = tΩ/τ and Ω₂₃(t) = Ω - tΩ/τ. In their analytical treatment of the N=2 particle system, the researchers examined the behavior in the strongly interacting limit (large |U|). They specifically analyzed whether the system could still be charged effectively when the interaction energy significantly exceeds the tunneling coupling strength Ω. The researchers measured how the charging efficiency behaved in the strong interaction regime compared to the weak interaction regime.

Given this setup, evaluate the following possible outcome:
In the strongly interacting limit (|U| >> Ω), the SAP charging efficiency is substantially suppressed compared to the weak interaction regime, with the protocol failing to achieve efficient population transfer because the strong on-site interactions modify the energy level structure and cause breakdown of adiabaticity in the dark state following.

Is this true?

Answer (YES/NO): YES